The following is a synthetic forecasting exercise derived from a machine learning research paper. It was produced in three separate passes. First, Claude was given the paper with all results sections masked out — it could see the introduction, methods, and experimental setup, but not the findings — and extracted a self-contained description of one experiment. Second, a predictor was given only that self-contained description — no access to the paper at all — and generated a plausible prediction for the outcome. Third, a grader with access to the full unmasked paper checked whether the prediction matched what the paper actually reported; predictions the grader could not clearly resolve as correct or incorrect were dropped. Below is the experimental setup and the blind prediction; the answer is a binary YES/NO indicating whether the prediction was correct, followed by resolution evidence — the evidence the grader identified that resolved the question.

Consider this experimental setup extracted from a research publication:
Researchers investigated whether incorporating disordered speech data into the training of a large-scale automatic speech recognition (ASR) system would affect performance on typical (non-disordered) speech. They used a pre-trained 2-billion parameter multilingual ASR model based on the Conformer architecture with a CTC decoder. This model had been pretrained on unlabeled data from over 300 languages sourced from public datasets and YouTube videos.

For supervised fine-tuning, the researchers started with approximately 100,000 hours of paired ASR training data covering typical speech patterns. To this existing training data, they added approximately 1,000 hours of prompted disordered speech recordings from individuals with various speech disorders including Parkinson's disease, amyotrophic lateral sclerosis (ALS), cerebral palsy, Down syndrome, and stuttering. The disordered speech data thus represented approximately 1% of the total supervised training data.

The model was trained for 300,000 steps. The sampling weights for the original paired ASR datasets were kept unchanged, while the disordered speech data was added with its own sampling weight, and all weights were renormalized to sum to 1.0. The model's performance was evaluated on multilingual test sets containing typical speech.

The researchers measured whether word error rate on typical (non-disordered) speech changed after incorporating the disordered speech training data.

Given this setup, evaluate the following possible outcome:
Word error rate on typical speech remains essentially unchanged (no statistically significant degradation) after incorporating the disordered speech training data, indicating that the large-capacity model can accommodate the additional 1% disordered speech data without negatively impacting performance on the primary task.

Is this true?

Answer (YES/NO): YES